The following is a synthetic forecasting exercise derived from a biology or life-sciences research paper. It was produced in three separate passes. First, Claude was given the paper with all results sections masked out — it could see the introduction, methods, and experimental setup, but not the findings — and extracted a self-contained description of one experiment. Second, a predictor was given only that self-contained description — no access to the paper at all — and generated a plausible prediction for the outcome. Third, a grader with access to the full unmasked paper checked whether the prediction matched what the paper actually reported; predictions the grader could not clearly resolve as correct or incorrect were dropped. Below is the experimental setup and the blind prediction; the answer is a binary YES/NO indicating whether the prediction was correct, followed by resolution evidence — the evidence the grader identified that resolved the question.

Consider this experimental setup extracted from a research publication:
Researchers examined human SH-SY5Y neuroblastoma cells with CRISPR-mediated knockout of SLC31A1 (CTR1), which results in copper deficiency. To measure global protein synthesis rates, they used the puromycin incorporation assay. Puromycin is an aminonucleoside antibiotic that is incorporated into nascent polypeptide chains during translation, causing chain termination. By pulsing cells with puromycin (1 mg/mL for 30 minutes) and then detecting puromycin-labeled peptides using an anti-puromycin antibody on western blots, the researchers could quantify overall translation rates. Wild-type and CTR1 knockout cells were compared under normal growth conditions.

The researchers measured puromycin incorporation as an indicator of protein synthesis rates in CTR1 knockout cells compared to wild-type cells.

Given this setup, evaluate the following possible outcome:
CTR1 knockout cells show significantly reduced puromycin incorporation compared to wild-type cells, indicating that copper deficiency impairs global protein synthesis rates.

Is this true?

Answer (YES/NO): NO